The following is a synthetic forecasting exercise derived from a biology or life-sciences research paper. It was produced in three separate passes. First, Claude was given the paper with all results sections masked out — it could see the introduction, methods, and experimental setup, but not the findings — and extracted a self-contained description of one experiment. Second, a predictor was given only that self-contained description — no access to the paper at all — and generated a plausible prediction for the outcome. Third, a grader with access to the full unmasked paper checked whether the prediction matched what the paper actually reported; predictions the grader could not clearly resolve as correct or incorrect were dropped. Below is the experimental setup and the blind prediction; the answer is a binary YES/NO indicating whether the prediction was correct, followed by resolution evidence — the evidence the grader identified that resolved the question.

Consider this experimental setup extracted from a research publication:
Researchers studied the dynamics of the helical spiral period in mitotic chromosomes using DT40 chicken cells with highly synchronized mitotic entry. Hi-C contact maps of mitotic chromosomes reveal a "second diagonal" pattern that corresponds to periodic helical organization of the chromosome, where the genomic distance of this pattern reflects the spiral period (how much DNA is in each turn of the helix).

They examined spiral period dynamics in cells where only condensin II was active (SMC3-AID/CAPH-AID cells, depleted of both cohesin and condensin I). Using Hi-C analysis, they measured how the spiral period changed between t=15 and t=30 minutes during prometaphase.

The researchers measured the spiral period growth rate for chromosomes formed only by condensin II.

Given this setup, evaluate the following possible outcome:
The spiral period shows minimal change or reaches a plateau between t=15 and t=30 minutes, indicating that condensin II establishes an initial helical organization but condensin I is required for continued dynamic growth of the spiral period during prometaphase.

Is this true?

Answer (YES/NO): NO